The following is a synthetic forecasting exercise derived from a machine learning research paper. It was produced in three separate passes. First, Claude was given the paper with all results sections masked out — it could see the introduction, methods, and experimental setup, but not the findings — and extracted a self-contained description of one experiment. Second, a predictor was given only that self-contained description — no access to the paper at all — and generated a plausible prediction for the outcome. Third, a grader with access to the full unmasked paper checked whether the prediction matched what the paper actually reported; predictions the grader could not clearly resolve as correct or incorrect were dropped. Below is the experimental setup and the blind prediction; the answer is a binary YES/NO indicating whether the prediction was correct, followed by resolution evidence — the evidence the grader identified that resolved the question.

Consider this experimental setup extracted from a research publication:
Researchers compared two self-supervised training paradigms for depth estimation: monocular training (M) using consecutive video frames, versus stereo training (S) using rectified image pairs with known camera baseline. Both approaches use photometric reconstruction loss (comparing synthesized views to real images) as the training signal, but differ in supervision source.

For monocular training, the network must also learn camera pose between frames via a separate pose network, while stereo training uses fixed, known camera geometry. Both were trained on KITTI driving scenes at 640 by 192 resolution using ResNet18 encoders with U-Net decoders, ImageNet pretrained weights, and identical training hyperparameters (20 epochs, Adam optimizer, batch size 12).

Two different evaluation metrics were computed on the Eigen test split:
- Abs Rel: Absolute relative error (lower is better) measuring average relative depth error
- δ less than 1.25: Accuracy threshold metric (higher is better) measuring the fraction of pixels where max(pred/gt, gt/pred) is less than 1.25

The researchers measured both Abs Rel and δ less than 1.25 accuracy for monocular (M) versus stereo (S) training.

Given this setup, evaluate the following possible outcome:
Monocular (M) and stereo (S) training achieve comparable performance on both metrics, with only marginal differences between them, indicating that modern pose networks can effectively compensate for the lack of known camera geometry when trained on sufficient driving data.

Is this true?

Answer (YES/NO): YES